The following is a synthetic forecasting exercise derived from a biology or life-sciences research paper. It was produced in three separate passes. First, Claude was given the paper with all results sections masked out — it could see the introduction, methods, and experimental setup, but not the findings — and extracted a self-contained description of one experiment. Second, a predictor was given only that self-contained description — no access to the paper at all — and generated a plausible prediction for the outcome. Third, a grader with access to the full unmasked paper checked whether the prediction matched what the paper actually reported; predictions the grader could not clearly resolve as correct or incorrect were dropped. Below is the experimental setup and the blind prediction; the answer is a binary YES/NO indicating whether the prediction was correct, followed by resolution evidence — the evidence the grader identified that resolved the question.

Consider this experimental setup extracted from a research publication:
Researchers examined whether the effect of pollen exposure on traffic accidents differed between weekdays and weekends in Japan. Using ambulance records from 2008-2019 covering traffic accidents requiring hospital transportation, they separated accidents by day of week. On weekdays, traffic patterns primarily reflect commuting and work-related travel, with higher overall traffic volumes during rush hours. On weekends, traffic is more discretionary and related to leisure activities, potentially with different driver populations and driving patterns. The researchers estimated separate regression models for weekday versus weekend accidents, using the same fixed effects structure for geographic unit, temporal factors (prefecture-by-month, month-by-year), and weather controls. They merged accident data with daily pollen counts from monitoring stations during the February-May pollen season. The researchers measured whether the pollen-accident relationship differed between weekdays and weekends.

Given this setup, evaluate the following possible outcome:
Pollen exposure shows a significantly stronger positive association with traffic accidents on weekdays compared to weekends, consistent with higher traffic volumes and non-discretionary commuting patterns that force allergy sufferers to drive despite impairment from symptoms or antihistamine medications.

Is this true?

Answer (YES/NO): NO